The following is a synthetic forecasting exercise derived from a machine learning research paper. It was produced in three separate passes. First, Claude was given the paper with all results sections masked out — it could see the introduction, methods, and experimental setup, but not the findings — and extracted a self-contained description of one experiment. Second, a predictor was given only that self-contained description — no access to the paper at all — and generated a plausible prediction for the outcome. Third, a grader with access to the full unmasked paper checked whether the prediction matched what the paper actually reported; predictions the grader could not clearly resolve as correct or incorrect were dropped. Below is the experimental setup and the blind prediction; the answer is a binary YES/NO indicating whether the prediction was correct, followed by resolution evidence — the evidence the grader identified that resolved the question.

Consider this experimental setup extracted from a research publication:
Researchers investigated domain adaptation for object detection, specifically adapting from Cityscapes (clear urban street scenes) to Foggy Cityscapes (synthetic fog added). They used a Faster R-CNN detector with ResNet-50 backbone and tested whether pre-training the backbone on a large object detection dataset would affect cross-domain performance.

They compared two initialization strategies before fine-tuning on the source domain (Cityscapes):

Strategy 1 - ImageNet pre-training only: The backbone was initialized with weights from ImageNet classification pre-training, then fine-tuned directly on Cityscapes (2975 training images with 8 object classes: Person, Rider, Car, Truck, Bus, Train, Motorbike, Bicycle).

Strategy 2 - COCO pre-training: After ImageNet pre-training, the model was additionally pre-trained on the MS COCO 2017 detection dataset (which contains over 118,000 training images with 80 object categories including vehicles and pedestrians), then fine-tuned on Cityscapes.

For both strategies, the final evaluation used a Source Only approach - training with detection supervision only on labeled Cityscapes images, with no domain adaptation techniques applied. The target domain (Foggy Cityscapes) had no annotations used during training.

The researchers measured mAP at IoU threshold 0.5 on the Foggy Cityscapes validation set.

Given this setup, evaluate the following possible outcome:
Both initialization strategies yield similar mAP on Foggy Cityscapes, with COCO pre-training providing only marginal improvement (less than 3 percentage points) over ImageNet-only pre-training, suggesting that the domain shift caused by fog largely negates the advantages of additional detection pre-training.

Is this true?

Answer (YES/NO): NO